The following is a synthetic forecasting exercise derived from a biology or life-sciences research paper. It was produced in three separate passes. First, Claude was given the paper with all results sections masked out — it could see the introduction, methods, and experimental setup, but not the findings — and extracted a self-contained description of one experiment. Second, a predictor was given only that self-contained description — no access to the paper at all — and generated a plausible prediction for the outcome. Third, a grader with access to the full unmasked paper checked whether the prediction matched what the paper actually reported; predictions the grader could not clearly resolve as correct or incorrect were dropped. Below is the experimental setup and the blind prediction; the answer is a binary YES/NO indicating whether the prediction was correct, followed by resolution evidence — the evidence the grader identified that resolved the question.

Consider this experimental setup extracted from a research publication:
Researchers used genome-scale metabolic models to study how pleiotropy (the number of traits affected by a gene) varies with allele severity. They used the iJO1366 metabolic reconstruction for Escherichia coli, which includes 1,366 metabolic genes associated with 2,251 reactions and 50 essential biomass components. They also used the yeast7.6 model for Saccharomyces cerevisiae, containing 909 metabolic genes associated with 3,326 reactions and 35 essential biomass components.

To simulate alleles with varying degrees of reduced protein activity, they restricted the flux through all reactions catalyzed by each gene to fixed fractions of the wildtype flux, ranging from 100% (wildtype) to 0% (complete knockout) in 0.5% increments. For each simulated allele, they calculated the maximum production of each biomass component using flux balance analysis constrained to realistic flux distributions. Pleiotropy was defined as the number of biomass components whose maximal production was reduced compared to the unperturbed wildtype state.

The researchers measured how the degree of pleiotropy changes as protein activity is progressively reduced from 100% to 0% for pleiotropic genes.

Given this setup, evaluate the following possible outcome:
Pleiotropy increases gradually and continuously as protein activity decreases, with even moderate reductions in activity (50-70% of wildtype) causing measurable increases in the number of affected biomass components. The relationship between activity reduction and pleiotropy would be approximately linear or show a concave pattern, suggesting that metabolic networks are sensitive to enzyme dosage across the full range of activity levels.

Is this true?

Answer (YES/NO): NO